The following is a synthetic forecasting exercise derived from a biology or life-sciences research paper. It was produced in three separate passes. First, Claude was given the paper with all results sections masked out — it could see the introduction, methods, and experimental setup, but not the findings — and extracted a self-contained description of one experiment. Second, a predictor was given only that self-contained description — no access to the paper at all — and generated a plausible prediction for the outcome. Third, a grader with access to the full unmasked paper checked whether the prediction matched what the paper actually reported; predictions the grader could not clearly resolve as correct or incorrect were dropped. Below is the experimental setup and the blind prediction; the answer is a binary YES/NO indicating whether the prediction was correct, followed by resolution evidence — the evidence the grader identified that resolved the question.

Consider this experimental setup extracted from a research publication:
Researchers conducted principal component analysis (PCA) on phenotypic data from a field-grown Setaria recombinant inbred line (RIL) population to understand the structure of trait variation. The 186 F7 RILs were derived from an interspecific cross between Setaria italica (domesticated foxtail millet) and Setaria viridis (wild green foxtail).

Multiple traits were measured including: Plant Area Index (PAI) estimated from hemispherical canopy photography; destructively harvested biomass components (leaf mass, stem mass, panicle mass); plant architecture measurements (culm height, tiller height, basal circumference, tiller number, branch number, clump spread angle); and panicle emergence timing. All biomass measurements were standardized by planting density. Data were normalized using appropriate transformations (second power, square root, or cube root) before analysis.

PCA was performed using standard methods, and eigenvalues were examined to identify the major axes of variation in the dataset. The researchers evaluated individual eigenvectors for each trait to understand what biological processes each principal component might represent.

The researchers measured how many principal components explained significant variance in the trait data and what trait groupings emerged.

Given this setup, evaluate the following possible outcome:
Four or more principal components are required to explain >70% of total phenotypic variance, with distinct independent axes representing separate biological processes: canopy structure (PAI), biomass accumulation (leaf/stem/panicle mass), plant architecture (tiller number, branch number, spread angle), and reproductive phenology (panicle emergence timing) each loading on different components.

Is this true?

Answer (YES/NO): NO